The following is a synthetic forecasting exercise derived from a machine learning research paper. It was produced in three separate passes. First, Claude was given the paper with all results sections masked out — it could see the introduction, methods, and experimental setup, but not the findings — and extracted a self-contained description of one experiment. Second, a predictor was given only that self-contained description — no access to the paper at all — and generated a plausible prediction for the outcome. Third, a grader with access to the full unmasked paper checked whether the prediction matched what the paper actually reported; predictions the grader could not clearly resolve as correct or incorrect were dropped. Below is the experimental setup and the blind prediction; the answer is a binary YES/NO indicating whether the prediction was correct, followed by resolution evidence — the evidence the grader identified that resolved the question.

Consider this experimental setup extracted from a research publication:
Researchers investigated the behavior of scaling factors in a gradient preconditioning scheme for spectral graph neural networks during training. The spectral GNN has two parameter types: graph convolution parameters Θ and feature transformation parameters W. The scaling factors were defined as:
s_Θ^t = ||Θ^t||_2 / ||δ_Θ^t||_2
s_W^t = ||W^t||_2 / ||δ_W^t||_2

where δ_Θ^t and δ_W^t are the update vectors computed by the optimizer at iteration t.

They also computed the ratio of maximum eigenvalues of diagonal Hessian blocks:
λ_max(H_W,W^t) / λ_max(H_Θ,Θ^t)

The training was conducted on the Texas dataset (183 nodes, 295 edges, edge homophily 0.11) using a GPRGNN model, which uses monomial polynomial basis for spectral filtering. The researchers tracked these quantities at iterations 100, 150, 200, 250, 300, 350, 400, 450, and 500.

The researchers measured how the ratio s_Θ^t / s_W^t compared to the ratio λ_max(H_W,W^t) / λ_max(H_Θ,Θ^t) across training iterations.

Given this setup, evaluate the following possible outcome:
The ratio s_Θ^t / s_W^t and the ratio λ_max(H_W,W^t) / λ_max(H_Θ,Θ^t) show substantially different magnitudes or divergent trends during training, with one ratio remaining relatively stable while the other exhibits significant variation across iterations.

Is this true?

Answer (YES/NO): NO